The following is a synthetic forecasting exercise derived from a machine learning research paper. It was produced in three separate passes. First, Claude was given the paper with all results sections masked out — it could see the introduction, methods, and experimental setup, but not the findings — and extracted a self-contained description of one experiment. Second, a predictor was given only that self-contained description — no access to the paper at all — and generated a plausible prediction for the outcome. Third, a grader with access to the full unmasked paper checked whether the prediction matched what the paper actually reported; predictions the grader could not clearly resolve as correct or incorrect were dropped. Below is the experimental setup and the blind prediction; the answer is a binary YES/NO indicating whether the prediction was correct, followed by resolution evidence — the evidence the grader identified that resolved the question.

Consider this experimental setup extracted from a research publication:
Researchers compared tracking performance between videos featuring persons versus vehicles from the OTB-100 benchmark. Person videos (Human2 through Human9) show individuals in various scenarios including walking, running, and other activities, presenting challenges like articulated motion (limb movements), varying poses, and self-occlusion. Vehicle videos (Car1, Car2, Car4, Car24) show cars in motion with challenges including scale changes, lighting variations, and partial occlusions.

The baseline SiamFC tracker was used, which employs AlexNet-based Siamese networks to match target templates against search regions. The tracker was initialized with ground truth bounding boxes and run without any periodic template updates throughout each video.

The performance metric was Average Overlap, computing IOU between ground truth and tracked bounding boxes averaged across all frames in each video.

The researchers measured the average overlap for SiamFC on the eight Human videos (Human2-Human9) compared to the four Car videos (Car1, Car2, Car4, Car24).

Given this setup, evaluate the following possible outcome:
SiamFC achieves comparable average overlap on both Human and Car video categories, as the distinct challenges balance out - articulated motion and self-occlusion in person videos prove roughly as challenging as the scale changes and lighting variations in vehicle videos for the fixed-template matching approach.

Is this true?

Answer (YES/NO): NO